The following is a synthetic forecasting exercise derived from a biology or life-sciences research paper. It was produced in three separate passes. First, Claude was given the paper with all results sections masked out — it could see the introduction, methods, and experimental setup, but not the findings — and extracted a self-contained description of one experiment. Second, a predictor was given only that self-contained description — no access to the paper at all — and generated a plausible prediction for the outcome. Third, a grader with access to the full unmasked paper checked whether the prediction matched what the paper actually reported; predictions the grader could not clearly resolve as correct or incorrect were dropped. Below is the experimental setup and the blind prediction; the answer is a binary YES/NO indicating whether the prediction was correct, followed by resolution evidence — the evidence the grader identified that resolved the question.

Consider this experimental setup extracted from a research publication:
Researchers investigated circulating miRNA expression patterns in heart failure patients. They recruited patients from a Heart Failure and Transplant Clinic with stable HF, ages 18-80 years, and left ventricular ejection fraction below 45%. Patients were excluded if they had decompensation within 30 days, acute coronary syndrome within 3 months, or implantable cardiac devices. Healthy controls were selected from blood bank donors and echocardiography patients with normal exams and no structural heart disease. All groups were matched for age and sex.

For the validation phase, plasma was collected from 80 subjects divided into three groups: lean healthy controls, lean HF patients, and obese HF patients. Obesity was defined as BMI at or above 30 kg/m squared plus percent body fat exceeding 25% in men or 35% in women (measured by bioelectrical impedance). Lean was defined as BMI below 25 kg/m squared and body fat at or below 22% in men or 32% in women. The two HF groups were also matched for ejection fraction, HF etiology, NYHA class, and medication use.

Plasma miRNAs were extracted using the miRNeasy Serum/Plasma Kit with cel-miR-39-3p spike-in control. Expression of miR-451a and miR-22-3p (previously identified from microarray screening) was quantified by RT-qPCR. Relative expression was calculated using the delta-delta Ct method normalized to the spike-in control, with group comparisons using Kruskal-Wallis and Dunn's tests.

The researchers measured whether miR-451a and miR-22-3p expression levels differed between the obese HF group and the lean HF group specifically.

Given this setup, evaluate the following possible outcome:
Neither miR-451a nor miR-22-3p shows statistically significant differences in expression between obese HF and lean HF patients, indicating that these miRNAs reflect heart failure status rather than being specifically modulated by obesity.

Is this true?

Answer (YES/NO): YES